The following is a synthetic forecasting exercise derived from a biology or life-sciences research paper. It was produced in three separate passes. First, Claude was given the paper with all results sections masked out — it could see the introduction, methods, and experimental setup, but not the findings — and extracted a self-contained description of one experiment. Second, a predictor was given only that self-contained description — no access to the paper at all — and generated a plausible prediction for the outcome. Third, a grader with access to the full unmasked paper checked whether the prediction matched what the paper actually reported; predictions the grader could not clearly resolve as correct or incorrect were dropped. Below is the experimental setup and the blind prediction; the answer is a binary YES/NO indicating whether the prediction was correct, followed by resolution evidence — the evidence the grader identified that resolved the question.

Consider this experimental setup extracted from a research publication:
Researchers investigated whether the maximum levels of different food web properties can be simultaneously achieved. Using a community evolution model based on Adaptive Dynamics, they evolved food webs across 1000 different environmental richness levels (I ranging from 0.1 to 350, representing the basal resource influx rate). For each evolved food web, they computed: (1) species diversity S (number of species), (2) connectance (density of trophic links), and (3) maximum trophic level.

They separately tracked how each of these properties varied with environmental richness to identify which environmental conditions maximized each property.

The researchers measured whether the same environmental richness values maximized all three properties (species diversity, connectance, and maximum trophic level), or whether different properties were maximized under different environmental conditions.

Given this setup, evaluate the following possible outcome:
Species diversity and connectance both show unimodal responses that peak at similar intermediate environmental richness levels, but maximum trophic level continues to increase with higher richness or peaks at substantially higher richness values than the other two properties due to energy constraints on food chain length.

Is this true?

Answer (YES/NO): NO